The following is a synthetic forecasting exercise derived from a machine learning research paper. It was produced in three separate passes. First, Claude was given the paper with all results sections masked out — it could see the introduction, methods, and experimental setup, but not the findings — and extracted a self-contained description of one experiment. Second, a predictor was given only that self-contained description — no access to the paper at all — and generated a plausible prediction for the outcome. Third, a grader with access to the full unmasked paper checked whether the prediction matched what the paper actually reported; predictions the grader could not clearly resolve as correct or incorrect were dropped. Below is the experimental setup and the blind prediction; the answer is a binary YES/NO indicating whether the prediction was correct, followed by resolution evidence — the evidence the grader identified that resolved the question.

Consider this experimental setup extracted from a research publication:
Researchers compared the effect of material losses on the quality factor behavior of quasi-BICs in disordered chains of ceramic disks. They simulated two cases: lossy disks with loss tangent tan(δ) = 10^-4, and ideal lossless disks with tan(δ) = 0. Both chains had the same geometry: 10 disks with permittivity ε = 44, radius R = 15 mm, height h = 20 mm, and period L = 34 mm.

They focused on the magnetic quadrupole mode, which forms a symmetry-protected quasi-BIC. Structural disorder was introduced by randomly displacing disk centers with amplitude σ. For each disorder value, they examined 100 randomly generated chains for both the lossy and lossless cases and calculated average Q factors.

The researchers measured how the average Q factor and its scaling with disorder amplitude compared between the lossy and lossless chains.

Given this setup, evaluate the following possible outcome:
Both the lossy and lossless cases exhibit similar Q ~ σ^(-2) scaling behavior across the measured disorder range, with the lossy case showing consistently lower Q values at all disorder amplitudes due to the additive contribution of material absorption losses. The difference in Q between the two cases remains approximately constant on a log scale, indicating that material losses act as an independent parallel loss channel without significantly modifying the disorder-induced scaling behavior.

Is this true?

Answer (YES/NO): NO